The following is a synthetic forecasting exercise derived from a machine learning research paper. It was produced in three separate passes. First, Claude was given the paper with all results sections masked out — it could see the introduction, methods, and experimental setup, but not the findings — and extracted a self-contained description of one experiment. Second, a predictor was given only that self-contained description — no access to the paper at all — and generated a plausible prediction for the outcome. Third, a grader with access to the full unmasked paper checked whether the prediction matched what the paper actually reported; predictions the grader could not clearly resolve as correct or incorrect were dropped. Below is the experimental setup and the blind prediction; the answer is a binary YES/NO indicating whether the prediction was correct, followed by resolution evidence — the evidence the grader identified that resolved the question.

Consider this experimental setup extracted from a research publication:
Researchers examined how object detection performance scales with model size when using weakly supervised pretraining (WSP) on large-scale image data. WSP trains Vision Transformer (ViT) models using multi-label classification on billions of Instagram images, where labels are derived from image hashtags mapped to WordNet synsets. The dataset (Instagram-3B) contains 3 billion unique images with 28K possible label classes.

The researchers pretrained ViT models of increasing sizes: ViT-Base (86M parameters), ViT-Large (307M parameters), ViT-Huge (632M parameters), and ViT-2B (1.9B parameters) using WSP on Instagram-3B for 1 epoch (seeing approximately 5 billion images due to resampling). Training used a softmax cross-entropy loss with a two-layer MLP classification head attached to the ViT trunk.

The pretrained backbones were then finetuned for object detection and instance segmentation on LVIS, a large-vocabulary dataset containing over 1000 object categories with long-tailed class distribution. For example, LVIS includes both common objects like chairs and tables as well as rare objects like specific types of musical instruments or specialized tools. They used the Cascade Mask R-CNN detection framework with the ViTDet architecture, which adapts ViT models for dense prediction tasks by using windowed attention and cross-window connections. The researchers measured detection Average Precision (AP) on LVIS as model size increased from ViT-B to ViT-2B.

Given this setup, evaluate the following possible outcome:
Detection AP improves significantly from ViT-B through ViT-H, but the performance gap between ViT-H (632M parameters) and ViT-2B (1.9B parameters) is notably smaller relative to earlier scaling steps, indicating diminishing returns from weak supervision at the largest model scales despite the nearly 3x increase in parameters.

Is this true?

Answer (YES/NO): NO